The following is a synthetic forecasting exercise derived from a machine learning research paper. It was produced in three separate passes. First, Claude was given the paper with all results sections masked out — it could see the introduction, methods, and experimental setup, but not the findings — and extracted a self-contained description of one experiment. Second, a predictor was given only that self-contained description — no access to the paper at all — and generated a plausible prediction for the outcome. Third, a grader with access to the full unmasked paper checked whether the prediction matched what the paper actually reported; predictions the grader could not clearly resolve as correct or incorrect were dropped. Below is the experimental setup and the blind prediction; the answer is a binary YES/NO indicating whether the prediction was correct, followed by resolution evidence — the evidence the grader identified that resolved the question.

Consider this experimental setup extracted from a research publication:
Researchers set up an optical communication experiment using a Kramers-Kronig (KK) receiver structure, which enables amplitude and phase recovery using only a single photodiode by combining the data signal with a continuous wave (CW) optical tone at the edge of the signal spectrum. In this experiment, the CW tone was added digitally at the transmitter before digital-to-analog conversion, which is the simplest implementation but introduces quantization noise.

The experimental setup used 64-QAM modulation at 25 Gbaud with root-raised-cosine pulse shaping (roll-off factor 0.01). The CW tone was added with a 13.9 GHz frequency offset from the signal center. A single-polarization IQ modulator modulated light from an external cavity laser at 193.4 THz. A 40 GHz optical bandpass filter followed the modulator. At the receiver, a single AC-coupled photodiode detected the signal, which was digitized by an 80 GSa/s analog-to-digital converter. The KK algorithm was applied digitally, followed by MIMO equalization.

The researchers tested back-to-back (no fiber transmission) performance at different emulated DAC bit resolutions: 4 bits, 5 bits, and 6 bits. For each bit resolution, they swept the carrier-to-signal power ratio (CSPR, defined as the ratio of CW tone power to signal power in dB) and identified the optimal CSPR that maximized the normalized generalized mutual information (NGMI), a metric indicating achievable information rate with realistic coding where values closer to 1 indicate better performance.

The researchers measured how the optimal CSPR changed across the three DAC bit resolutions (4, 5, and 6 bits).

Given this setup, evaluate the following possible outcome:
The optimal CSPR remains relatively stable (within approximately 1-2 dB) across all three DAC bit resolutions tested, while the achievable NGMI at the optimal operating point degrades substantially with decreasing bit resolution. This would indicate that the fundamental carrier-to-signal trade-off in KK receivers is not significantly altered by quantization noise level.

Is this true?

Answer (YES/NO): YES